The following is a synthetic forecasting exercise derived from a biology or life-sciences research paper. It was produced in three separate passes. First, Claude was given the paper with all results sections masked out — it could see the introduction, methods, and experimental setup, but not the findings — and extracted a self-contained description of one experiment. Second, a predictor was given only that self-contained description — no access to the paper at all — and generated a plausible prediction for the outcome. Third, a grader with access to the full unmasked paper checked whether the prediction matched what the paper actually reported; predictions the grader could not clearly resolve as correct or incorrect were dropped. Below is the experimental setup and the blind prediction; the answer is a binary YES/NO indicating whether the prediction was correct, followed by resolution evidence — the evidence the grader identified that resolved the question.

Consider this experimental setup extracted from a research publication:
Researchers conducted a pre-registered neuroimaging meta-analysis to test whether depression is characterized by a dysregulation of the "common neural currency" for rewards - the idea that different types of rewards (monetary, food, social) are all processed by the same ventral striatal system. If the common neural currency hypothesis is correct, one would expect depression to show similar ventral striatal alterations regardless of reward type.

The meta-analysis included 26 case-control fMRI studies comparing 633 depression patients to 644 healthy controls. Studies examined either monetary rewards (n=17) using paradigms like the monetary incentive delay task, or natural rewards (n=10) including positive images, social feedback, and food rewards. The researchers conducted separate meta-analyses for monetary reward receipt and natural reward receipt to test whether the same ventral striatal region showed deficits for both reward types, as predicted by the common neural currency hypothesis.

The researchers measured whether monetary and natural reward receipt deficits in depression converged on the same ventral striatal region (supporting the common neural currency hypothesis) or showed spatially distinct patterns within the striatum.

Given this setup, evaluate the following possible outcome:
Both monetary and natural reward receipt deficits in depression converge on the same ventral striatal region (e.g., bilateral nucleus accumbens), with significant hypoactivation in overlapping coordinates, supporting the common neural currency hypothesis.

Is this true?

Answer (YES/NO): NO